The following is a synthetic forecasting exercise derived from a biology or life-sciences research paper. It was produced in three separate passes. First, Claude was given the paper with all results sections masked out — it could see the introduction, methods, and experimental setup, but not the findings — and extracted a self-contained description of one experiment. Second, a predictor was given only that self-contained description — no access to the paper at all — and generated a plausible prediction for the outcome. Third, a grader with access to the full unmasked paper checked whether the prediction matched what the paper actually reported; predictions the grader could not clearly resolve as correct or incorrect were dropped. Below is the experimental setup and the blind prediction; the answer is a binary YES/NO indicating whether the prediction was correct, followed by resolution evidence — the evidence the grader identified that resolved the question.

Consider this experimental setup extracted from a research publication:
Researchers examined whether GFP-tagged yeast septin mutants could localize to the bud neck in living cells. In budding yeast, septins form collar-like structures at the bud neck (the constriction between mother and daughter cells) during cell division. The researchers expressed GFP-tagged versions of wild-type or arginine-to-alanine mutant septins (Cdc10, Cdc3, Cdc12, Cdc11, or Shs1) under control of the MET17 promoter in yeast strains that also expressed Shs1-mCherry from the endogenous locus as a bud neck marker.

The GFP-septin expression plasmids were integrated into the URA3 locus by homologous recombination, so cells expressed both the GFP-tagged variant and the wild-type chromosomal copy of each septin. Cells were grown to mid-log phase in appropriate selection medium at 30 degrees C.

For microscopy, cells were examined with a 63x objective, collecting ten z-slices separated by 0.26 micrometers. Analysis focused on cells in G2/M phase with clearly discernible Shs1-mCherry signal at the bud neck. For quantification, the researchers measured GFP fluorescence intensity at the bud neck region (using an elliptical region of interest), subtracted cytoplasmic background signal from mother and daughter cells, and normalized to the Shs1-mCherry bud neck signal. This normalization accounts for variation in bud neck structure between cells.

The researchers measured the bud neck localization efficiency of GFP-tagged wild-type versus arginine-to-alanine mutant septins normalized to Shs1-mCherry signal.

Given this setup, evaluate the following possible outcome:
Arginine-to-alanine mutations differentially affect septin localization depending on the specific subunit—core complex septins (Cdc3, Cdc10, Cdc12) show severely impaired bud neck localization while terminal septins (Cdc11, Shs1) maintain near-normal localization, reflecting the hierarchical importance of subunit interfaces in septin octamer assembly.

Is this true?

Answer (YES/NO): NO